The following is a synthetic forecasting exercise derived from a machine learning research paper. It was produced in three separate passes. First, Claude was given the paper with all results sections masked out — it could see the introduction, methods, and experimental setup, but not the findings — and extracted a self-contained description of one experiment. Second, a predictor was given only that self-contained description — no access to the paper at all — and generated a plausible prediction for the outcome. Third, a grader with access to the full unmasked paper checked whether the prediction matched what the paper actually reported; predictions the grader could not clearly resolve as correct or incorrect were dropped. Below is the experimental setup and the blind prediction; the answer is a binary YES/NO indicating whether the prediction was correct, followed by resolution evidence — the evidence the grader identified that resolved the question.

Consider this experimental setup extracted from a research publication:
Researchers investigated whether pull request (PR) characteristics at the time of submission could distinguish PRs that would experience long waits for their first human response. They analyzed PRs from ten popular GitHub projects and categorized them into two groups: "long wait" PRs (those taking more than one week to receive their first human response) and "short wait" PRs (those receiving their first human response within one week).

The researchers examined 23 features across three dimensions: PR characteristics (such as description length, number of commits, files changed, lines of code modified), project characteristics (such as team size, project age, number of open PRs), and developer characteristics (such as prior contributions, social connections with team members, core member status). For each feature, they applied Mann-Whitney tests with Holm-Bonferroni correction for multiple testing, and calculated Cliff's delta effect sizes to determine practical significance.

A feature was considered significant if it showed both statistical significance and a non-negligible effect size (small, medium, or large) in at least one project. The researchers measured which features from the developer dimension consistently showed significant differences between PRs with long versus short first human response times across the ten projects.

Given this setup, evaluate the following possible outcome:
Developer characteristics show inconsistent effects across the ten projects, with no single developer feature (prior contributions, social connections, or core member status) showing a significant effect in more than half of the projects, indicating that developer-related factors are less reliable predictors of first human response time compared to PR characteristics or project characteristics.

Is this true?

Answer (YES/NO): YES